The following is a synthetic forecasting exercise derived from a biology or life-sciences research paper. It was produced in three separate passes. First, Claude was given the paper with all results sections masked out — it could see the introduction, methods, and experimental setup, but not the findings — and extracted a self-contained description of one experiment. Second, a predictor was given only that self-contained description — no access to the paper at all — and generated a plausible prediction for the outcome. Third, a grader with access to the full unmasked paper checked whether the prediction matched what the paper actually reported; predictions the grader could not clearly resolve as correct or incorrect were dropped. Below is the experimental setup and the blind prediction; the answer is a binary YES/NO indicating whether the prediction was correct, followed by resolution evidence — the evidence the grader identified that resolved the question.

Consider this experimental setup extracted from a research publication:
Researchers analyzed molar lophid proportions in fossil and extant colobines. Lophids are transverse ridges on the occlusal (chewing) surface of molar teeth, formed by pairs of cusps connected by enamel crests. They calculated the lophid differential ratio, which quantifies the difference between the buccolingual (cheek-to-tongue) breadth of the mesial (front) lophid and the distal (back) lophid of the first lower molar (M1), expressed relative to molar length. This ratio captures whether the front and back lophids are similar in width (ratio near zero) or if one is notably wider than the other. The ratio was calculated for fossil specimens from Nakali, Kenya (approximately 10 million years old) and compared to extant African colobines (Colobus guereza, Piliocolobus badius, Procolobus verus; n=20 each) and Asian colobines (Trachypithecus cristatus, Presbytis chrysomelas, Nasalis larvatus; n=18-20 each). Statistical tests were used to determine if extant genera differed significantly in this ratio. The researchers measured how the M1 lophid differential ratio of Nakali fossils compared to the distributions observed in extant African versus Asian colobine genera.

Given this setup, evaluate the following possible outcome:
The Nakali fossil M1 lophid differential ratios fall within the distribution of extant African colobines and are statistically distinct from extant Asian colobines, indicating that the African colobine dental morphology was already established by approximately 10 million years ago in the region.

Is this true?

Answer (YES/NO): NO